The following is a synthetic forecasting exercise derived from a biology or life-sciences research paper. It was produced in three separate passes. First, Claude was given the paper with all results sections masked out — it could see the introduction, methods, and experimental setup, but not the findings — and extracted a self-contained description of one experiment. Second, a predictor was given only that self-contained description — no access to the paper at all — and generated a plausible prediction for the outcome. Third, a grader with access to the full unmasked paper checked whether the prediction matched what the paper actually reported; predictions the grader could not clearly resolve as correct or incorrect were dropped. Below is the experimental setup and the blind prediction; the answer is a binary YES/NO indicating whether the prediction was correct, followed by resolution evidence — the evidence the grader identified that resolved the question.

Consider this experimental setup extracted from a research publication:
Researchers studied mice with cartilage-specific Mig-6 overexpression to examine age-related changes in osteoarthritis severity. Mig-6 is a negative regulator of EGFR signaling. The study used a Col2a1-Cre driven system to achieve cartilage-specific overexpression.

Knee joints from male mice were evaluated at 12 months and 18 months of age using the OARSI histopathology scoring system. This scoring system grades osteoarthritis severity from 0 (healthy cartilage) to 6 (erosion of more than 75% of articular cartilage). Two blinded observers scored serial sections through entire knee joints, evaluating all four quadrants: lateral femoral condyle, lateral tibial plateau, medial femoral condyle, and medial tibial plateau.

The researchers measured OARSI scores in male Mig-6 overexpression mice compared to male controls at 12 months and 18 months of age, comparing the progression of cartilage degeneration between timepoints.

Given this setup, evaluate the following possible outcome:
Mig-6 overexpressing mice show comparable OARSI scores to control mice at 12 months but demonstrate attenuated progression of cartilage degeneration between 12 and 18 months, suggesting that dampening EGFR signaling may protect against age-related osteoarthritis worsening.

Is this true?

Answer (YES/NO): NO